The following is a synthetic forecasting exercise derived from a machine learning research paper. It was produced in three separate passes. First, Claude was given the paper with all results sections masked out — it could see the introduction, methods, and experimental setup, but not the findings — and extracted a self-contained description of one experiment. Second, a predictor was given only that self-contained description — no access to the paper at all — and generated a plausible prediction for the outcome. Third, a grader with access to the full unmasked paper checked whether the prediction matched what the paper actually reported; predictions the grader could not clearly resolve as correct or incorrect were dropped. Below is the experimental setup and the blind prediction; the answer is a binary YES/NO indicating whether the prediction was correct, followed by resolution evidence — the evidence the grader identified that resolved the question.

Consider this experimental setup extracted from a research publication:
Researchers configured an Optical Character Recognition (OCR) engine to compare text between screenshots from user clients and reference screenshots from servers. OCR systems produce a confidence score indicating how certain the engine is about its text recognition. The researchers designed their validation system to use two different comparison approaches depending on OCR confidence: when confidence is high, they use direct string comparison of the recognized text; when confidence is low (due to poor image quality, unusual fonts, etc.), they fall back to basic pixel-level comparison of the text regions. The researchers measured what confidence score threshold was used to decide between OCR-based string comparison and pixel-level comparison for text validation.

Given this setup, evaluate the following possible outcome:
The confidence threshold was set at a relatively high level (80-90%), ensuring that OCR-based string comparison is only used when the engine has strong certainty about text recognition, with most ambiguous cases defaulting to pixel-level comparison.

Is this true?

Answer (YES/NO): NO